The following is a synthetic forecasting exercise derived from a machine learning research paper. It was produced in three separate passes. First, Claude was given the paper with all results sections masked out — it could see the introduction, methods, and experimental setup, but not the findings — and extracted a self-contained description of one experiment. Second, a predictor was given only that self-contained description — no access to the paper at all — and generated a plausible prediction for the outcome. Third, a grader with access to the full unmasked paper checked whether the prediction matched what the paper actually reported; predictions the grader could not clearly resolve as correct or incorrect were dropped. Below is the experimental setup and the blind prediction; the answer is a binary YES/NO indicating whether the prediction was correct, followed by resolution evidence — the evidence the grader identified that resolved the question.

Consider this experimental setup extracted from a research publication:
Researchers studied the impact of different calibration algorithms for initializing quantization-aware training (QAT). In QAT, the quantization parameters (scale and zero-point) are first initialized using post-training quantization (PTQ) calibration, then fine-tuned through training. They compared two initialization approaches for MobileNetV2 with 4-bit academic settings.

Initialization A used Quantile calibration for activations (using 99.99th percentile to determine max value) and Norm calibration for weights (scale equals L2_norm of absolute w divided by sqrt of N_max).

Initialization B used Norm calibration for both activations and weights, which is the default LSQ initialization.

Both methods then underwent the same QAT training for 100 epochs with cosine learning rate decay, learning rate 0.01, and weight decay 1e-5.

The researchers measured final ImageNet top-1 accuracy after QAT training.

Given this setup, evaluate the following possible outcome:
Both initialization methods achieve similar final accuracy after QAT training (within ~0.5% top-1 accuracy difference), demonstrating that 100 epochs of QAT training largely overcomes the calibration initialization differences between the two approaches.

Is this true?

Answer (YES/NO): YES